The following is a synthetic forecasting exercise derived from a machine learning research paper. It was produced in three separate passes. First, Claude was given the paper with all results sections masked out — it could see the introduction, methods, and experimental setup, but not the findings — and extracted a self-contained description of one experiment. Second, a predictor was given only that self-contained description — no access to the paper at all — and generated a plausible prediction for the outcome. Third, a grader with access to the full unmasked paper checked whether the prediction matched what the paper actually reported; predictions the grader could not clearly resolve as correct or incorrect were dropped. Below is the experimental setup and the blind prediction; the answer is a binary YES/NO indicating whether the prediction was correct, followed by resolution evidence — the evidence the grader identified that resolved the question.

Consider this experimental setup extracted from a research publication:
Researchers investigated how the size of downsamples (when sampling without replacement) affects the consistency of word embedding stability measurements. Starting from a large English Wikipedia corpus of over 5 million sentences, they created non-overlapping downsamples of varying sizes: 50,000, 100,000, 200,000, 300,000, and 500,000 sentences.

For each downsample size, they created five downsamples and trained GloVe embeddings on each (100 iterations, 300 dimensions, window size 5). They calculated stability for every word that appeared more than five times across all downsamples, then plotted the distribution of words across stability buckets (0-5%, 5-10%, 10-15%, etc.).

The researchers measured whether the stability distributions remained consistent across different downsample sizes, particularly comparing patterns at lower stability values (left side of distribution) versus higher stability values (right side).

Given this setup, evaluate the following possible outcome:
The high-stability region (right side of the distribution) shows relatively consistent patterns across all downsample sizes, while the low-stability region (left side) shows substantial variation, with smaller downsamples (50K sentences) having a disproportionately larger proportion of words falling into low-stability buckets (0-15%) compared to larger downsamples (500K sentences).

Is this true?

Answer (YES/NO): NO